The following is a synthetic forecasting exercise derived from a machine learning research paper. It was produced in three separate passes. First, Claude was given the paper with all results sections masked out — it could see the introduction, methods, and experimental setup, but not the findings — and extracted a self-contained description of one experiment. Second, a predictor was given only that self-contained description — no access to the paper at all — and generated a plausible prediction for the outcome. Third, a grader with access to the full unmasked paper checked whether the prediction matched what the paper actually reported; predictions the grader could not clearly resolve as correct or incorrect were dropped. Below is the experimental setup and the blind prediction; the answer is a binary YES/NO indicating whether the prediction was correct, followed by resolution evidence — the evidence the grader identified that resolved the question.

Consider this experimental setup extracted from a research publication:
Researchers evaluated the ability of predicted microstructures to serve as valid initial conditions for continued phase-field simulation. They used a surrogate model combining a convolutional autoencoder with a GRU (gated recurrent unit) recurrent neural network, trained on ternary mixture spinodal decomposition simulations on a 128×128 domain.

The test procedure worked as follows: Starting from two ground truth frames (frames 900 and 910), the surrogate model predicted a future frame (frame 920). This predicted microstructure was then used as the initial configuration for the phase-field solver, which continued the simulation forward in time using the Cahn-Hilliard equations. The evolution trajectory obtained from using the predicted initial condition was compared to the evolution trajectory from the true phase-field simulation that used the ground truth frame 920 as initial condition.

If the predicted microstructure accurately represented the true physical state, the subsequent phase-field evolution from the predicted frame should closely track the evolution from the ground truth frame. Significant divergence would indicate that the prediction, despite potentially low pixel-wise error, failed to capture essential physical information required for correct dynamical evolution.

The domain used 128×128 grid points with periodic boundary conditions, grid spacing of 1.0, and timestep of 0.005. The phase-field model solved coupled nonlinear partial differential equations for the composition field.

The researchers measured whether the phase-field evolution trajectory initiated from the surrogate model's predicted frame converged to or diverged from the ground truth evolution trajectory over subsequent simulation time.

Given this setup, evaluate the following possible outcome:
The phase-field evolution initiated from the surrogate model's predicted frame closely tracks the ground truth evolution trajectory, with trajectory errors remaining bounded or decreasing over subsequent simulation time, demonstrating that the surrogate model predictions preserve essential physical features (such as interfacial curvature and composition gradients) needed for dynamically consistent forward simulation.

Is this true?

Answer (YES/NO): NO